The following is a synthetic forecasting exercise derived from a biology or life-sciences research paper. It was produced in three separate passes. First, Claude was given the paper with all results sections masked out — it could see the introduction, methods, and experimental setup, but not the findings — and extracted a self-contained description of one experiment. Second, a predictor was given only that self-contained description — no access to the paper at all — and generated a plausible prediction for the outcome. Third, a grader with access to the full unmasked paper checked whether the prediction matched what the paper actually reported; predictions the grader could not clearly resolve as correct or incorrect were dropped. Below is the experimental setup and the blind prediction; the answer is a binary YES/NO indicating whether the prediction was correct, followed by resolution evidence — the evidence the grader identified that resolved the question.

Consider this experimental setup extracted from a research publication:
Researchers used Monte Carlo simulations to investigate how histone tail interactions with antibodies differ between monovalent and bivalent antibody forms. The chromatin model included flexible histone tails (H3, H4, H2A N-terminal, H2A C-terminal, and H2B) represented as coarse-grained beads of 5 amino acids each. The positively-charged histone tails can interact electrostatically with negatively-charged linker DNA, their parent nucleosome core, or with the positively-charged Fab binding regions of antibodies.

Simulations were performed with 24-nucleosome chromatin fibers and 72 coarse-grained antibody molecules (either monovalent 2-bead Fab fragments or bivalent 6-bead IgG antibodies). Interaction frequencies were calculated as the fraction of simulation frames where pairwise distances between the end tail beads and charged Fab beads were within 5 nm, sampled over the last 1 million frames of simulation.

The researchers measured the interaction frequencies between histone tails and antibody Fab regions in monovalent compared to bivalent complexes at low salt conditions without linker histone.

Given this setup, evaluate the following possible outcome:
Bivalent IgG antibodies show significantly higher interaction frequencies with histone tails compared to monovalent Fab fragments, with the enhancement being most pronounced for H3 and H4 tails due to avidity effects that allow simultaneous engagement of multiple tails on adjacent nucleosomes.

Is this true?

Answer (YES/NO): NO